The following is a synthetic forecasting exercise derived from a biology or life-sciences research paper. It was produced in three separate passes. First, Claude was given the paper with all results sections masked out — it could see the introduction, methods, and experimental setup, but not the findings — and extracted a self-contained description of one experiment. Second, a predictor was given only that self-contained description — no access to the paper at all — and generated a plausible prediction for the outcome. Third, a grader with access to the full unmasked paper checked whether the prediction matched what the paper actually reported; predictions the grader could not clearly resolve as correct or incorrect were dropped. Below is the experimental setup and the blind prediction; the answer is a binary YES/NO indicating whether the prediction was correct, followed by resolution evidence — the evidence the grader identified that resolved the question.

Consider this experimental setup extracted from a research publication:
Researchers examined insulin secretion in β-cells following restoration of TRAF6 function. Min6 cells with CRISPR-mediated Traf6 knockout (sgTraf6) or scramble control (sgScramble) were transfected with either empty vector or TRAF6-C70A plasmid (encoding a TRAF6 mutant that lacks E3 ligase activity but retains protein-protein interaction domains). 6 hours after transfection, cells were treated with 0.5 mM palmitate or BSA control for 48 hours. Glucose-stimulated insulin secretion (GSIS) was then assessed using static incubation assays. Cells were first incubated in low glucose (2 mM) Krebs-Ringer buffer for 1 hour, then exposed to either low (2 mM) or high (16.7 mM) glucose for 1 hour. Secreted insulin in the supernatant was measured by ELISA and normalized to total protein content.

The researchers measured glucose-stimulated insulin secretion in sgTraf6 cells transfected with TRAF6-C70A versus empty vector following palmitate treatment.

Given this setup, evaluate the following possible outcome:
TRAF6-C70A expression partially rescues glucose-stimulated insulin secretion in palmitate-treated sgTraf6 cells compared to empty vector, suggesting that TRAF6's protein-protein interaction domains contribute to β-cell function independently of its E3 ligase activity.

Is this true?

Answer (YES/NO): NO